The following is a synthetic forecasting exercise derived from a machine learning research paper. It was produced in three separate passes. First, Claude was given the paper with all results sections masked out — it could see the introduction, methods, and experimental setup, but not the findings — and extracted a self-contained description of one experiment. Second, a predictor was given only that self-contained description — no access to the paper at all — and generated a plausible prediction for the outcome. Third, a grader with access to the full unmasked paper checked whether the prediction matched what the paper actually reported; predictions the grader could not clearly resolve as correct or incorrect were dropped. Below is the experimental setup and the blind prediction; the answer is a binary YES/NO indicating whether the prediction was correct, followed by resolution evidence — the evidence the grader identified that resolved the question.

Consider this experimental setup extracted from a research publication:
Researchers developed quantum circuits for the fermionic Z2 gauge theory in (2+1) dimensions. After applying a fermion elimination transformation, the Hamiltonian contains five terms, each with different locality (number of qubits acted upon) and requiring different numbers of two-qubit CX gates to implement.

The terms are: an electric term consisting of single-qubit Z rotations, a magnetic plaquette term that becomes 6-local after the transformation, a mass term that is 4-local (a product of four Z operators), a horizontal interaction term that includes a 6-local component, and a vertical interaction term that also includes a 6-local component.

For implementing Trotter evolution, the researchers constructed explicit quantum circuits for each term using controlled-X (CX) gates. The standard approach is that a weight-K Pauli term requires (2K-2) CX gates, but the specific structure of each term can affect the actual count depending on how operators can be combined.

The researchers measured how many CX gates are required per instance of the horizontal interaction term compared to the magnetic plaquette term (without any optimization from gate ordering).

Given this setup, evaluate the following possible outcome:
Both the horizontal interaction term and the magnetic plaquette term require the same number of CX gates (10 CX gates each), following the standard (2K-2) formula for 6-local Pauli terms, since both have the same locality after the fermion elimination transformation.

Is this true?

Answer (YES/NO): NO